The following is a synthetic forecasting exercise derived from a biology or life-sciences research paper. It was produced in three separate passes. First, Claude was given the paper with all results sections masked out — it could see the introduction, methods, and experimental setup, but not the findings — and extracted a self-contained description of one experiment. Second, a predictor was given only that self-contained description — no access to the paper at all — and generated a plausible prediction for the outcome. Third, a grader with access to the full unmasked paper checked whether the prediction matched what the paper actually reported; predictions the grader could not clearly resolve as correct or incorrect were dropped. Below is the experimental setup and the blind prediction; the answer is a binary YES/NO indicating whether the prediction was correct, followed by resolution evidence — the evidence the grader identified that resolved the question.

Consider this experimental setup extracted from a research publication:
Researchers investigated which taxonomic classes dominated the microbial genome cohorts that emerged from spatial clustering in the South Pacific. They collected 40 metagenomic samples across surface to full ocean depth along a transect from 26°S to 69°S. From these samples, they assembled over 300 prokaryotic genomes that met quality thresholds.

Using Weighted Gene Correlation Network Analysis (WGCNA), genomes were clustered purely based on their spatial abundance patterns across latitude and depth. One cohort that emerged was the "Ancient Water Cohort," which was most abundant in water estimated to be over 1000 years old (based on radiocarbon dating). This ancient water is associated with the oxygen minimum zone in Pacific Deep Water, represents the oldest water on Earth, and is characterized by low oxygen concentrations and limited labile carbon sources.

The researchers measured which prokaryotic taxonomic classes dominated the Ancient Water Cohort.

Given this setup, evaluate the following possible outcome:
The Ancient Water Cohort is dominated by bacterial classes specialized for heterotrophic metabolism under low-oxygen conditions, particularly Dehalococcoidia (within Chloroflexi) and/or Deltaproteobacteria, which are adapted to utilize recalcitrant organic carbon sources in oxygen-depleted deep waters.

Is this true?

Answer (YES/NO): NO